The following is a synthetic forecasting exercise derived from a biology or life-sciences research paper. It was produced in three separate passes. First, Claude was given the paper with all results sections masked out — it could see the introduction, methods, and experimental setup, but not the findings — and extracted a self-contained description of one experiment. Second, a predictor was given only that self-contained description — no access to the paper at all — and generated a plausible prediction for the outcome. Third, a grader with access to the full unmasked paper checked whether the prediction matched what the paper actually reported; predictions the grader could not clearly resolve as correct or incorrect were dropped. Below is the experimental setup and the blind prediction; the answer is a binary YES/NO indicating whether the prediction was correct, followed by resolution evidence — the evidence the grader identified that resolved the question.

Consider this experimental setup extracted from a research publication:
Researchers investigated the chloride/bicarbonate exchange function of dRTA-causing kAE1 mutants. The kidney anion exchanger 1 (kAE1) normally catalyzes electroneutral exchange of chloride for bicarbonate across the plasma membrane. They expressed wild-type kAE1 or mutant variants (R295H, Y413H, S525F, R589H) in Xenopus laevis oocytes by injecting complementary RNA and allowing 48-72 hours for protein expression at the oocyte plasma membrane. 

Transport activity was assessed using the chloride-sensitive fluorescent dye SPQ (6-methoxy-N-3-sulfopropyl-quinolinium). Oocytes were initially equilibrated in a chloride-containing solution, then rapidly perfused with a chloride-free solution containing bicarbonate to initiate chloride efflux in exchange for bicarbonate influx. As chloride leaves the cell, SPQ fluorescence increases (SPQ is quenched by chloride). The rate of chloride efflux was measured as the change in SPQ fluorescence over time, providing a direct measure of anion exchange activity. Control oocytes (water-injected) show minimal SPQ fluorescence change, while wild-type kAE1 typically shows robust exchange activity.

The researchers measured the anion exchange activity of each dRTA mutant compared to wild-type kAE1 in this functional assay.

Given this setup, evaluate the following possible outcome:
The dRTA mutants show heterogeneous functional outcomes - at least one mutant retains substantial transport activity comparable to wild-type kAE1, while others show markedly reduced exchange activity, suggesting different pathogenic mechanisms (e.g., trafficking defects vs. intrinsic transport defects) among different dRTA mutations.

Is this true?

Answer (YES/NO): YES